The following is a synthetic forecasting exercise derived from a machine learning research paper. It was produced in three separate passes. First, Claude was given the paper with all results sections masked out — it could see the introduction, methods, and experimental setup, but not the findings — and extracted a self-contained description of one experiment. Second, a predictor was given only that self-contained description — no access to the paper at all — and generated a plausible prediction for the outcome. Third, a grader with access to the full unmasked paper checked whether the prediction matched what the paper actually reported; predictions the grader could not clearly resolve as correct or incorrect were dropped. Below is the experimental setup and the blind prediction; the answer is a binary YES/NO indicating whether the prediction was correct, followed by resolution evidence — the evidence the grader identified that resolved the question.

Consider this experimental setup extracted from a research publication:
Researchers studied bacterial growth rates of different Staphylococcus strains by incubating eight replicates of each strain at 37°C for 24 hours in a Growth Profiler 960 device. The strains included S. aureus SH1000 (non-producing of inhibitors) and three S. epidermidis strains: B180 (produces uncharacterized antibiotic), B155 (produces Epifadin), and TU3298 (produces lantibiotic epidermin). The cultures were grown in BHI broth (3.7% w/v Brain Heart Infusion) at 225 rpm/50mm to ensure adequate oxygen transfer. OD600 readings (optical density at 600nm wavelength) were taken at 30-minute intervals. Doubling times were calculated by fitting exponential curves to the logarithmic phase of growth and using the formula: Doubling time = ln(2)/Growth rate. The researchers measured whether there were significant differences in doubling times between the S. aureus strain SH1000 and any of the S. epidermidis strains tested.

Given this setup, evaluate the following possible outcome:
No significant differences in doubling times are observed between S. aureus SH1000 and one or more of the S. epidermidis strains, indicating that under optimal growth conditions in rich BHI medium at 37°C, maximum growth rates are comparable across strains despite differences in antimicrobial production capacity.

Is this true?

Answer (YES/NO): YES